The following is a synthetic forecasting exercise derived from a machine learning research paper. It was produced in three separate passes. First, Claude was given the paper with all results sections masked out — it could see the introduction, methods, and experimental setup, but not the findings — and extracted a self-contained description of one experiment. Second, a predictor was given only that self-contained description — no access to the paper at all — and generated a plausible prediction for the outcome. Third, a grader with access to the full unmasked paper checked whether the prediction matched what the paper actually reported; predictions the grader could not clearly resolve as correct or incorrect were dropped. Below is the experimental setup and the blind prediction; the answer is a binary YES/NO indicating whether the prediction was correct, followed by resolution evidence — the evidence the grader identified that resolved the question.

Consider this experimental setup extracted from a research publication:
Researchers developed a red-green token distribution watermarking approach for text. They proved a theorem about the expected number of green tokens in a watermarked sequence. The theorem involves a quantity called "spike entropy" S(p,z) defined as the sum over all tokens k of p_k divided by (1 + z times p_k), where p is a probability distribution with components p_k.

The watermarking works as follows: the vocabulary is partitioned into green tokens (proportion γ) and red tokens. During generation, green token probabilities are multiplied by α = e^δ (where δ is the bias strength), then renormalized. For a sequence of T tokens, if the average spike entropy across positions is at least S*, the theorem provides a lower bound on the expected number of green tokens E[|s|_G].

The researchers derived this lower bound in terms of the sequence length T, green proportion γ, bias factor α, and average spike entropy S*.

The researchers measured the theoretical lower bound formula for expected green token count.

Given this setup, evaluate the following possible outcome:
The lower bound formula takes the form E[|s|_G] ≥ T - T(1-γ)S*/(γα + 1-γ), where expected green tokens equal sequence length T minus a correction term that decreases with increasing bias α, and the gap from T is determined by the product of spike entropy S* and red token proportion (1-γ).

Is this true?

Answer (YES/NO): NO